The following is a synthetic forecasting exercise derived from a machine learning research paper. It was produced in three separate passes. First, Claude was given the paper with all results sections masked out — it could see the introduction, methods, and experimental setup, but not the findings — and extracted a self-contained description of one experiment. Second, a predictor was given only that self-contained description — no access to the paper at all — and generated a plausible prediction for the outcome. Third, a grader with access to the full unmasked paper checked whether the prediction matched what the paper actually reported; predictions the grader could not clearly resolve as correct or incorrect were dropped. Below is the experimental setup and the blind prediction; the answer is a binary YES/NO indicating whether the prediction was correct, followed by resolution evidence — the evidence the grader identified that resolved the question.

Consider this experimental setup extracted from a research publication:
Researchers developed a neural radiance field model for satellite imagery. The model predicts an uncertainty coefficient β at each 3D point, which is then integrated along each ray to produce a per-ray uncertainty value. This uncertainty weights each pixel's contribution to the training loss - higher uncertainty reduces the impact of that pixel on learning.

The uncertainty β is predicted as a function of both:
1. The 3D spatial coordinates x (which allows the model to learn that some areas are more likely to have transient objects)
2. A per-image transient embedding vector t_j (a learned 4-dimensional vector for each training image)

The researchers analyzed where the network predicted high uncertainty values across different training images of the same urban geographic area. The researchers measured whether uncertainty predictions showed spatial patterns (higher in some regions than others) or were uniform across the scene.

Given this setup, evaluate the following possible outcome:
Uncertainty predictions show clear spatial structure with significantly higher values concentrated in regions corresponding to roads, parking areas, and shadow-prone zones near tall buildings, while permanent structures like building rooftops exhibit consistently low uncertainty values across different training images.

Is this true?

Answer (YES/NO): NO